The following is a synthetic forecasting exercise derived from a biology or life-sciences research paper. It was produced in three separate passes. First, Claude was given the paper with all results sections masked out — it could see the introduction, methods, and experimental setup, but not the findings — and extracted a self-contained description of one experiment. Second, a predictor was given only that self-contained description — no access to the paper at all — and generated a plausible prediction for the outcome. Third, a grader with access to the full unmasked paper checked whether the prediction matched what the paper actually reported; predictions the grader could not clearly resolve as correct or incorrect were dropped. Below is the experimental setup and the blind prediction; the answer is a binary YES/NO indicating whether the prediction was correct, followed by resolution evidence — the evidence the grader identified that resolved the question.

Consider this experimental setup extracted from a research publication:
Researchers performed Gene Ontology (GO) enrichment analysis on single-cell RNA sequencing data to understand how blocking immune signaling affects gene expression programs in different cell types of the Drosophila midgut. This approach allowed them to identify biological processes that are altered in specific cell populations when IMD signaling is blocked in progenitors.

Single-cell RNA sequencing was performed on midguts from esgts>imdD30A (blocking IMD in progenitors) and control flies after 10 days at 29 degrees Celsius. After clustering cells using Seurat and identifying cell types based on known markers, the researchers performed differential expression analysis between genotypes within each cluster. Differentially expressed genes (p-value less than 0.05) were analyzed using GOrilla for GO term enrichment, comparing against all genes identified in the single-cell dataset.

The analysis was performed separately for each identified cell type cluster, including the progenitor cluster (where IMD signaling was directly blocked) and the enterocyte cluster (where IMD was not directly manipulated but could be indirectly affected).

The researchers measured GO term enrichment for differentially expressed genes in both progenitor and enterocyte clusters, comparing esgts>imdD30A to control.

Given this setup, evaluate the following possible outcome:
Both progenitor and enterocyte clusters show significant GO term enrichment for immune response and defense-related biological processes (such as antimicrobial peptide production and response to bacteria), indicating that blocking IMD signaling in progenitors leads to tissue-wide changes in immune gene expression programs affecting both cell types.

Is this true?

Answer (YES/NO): NO